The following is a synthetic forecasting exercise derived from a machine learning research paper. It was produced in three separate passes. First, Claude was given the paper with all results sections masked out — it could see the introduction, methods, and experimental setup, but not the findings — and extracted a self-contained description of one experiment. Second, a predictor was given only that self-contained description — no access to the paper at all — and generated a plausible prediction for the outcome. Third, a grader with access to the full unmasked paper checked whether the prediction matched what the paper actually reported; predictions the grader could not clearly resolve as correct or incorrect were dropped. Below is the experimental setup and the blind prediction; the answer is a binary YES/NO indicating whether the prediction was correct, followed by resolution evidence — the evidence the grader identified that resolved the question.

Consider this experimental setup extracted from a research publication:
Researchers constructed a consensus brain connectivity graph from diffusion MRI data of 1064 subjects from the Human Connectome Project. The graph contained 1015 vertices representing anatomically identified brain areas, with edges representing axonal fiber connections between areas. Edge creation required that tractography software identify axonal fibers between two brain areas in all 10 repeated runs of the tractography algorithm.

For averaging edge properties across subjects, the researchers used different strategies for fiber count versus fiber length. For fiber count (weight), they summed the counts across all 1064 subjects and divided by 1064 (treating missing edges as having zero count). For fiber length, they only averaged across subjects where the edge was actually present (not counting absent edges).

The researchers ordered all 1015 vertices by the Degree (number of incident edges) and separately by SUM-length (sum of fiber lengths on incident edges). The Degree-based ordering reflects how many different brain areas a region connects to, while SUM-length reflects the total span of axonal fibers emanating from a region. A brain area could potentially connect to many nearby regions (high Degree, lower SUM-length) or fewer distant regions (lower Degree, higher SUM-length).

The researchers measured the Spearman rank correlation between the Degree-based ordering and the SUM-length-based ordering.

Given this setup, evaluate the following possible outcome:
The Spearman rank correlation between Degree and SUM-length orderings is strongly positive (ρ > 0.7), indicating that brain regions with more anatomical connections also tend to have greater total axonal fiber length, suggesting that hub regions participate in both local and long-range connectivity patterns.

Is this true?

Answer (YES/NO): YES